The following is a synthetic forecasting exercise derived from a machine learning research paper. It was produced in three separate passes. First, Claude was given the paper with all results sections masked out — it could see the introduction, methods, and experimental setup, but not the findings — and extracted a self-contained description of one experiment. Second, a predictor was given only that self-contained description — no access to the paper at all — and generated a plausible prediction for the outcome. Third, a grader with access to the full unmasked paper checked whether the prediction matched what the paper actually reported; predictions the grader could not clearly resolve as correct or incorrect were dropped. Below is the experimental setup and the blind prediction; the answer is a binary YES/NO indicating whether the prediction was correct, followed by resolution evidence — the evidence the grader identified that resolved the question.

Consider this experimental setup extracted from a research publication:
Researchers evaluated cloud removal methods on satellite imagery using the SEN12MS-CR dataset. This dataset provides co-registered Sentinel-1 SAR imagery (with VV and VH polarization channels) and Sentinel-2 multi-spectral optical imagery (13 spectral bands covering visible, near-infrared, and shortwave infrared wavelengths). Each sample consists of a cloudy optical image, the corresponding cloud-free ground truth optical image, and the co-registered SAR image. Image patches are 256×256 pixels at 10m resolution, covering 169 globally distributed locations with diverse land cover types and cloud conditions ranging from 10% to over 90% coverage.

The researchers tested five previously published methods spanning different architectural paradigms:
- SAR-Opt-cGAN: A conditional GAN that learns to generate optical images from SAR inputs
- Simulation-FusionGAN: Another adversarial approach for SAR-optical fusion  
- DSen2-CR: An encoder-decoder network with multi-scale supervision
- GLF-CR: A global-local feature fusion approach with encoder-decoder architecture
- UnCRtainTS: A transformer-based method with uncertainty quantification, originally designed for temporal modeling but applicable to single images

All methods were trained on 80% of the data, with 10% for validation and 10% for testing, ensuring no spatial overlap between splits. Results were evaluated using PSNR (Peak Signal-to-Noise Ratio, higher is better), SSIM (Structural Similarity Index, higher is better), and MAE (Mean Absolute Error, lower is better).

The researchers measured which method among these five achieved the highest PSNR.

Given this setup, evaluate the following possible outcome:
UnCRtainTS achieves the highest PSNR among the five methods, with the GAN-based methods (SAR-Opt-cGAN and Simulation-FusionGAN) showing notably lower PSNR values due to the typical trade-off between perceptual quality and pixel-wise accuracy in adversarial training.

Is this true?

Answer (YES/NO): YES